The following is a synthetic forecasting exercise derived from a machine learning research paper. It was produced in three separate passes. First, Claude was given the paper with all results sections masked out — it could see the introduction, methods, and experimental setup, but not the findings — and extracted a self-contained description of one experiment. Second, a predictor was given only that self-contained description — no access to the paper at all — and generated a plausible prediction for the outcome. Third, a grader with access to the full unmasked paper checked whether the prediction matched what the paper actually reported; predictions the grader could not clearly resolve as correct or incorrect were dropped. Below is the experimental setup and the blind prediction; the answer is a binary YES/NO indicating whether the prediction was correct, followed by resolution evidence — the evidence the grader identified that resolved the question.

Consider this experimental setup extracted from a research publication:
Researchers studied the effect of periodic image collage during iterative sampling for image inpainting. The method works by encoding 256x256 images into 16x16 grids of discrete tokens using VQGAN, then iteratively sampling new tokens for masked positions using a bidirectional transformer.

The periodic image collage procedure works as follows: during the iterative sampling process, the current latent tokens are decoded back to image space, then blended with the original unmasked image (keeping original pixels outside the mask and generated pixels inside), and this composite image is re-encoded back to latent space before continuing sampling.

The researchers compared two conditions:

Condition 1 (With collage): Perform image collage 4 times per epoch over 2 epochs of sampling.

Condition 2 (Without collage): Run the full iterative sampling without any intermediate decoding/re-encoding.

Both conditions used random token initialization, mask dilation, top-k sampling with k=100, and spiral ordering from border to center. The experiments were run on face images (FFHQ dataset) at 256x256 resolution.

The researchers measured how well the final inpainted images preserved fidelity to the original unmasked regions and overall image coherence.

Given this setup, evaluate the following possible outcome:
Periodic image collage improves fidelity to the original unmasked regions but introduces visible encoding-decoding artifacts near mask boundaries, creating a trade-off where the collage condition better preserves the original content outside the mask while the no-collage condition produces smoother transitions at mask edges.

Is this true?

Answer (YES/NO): NO